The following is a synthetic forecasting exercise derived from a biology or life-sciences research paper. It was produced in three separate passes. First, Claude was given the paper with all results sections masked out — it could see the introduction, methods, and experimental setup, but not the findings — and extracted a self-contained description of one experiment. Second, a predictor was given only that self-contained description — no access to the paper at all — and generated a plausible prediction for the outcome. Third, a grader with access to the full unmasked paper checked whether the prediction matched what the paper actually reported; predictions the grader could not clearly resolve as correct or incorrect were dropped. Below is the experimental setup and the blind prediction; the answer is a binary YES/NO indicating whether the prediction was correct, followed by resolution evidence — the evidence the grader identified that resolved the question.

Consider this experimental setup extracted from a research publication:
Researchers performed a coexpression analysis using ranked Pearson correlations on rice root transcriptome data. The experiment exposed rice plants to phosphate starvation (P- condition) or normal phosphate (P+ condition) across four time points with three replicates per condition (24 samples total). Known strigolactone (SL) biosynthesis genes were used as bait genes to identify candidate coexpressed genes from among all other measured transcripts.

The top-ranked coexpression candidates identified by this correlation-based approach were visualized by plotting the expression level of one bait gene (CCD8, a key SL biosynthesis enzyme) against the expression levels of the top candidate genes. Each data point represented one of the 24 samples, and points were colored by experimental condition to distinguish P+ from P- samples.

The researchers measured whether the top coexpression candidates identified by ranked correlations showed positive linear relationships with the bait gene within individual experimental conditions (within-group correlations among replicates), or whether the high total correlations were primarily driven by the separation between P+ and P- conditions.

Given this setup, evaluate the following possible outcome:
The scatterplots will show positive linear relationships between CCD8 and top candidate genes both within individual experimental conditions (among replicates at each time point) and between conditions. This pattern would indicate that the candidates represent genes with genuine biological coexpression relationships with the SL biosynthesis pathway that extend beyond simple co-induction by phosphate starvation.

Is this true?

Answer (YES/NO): NO